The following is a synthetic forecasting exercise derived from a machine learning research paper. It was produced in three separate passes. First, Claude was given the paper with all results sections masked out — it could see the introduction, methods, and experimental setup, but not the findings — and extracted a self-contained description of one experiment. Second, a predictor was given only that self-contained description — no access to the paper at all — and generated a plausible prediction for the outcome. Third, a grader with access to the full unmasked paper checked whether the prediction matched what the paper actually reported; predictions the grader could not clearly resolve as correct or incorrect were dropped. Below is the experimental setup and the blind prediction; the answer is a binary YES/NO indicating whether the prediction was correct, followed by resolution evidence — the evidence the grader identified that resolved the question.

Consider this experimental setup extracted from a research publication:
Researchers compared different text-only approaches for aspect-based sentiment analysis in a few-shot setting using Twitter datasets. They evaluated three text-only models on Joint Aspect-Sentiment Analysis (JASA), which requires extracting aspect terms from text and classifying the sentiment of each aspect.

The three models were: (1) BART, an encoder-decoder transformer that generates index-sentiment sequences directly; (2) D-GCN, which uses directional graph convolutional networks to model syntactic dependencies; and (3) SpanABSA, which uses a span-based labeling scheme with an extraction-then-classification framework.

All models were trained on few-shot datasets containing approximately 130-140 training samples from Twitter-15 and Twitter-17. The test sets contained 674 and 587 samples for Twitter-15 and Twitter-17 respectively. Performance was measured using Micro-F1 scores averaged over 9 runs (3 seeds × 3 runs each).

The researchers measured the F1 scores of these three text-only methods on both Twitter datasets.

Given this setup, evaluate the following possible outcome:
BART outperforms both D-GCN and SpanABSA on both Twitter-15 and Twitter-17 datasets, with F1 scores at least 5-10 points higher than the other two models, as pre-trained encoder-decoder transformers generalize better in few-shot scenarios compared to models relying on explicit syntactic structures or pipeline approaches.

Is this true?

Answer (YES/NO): NO